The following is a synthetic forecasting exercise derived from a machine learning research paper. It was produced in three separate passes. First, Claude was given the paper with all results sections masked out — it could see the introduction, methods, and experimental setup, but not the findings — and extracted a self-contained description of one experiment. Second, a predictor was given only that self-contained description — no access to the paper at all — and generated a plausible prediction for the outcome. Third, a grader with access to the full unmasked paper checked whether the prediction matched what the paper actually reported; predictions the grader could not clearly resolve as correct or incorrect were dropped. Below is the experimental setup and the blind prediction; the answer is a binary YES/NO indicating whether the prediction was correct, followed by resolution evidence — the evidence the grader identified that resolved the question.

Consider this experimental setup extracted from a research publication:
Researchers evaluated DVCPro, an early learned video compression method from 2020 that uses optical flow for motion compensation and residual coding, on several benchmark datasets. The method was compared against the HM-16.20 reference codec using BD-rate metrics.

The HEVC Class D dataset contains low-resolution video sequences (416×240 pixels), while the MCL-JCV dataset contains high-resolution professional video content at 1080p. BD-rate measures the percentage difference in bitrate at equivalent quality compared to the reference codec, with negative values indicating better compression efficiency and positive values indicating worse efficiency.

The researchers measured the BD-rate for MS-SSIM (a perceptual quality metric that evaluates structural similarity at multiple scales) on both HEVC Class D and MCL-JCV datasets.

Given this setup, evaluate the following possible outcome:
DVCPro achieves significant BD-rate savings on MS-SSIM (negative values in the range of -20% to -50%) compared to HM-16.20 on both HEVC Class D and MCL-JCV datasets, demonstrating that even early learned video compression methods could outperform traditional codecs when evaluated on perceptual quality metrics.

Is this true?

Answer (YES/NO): NO